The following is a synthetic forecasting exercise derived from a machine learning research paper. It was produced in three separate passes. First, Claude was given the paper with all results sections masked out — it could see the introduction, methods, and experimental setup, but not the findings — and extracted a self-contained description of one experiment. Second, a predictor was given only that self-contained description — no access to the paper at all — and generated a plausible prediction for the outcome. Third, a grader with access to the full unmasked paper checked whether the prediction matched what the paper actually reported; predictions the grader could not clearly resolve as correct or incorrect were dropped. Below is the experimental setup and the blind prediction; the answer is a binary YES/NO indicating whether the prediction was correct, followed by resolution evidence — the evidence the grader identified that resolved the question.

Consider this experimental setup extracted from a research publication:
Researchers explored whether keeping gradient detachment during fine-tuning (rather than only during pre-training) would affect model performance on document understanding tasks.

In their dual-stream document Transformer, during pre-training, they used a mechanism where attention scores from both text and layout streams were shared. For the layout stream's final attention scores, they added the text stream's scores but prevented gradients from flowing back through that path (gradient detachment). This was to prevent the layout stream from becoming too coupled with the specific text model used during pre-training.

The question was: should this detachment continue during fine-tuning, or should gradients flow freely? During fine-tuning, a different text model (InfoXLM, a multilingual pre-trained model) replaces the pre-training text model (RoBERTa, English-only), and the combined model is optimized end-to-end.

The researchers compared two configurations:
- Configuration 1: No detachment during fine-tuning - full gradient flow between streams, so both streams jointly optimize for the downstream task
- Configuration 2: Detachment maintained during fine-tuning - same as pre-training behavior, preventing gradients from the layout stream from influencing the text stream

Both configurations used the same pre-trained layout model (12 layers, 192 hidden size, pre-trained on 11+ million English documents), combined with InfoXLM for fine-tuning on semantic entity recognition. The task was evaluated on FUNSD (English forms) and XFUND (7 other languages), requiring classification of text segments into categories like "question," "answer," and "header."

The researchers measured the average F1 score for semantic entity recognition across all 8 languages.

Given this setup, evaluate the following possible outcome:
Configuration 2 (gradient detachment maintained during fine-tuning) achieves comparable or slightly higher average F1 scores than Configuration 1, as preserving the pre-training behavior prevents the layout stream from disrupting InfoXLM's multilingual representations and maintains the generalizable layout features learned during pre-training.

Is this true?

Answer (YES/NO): NO